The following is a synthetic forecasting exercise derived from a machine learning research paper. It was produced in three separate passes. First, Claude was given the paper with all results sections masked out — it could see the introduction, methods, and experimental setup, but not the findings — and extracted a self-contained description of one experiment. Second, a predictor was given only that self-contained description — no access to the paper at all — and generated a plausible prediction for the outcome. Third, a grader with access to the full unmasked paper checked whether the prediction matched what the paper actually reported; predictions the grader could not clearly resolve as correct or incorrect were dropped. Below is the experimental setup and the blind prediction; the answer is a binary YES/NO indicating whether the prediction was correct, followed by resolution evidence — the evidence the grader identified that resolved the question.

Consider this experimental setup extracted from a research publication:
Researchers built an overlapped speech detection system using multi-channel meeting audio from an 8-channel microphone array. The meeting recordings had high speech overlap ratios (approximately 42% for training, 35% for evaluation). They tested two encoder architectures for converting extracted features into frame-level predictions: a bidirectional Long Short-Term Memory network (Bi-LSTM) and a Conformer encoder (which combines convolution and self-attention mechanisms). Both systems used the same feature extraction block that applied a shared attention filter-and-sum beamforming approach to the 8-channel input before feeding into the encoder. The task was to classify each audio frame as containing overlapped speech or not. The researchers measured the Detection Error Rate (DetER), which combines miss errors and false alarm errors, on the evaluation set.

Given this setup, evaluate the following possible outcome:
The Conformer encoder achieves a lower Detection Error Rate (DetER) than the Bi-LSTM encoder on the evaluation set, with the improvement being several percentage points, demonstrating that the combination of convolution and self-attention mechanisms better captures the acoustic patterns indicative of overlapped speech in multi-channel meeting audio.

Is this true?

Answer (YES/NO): NO